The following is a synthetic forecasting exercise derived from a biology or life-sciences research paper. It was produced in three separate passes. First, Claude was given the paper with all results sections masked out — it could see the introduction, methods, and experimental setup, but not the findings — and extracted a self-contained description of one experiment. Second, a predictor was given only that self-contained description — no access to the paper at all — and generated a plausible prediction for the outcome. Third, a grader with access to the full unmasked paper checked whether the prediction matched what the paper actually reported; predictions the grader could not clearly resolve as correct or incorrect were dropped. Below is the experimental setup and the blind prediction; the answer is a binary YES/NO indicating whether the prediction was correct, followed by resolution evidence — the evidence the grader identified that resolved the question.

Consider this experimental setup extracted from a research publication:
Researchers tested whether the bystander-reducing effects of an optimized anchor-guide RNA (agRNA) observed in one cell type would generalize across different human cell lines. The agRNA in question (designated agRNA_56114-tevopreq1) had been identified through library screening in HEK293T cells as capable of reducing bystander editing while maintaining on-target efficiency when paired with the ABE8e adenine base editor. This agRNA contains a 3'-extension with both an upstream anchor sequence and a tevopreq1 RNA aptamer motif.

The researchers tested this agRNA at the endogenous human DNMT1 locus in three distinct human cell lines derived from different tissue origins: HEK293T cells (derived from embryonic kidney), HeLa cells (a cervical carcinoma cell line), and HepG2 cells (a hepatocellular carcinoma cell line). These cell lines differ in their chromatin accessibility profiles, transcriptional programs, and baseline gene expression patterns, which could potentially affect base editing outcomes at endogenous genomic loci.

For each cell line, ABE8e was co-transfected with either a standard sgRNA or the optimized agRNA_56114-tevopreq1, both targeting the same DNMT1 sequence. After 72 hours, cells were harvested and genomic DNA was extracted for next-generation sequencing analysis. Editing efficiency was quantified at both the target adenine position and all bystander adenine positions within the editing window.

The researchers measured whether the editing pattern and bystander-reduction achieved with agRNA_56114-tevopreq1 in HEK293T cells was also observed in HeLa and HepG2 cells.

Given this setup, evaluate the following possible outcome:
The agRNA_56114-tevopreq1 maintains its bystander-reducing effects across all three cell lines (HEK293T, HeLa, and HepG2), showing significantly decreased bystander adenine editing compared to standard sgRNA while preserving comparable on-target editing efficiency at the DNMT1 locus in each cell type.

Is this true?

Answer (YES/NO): YES